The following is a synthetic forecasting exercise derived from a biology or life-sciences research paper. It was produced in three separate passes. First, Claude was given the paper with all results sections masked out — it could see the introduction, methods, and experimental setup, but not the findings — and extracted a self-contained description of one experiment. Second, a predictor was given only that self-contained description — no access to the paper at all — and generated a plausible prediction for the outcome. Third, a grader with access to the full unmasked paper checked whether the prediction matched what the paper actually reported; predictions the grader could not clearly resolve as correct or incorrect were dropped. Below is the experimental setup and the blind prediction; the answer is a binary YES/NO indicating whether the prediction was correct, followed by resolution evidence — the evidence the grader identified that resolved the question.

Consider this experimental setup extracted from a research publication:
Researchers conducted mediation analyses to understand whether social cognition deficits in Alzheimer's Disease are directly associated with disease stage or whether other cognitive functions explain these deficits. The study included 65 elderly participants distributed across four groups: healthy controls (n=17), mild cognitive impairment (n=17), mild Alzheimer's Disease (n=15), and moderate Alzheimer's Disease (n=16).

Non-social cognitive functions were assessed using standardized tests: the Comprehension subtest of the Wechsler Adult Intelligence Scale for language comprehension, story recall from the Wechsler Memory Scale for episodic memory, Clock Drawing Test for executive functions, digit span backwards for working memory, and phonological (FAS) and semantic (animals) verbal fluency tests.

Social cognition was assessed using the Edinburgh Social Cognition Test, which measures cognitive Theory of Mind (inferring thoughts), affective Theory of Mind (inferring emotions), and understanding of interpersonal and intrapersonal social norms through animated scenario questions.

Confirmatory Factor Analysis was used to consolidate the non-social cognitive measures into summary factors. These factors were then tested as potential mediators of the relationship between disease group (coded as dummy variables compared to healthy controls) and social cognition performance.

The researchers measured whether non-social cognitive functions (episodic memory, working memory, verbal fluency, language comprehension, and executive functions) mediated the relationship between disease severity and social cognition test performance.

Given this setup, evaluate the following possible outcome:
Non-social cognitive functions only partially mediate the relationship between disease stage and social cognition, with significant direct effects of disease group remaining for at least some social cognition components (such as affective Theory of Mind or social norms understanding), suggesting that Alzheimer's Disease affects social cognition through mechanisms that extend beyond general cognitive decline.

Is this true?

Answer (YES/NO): YES